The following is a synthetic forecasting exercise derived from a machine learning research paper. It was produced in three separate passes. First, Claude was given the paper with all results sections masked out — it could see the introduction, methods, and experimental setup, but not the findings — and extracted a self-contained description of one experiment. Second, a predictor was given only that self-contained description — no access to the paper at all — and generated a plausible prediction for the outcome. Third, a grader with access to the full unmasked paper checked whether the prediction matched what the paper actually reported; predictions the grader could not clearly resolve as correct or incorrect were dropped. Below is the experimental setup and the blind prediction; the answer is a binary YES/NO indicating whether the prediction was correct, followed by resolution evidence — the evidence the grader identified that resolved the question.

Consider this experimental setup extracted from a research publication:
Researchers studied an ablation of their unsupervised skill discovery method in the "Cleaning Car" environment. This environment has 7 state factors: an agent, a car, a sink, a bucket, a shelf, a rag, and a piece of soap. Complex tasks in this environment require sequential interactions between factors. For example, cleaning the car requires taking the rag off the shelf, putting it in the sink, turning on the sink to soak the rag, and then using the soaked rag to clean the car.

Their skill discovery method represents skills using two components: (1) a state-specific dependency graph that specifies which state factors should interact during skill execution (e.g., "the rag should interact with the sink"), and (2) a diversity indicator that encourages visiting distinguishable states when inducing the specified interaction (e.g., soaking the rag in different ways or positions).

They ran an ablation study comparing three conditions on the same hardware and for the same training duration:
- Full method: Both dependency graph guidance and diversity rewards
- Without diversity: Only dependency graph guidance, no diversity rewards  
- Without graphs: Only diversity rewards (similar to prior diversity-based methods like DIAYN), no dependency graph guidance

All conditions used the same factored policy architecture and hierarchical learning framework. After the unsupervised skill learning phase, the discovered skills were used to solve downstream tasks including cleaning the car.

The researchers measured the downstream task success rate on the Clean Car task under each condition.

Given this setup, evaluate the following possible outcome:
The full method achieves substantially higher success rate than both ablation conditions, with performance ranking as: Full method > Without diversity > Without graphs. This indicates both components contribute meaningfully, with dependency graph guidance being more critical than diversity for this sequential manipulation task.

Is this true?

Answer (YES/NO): YES